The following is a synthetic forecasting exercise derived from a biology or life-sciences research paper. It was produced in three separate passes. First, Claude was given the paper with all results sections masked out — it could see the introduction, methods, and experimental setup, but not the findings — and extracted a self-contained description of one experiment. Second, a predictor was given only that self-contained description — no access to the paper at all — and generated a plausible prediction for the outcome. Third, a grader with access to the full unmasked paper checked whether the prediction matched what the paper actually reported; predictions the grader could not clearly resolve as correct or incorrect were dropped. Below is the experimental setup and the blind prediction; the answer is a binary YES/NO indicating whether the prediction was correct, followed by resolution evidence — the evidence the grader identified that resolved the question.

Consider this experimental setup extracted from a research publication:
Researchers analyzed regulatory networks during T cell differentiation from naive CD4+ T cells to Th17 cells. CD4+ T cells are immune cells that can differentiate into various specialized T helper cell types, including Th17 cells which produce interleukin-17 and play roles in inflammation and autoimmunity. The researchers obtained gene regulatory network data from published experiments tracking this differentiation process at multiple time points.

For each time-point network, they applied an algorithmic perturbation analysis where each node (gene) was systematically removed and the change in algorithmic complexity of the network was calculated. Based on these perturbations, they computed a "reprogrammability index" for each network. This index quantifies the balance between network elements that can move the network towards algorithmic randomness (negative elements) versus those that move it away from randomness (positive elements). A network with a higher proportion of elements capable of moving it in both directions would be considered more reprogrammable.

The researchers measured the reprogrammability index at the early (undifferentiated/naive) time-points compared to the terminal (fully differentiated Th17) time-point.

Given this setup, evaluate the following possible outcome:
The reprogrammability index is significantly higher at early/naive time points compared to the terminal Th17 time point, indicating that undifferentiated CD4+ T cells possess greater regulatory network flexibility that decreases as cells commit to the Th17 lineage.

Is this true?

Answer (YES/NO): YES